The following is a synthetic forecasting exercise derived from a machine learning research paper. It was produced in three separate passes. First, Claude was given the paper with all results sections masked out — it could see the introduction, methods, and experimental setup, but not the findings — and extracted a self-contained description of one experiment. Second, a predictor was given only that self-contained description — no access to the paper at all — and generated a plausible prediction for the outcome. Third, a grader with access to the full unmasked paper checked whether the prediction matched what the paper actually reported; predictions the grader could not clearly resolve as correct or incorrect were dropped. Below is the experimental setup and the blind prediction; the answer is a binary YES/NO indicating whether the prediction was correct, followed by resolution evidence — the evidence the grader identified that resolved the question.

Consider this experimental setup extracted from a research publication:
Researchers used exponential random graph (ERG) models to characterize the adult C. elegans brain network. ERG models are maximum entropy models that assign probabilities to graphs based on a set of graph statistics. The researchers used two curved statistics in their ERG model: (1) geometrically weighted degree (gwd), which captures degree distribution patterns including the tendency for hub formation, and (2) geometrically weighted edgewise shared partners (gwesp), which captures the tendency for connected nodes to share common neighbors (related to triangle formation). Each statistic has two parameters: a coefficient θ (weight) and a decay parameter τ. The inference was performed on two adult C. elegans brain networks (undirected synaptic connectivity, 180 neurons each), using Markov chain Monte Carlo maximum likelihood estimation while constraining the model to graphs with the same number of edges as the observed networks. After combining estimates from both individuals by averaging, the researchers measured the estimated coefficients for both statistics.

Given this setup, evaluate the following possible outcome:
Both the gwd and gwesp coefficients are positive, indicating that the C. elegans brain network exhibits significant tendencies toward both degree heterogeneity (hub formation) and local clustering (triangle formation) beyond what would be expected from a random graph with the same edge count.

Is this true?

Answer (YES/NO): YES